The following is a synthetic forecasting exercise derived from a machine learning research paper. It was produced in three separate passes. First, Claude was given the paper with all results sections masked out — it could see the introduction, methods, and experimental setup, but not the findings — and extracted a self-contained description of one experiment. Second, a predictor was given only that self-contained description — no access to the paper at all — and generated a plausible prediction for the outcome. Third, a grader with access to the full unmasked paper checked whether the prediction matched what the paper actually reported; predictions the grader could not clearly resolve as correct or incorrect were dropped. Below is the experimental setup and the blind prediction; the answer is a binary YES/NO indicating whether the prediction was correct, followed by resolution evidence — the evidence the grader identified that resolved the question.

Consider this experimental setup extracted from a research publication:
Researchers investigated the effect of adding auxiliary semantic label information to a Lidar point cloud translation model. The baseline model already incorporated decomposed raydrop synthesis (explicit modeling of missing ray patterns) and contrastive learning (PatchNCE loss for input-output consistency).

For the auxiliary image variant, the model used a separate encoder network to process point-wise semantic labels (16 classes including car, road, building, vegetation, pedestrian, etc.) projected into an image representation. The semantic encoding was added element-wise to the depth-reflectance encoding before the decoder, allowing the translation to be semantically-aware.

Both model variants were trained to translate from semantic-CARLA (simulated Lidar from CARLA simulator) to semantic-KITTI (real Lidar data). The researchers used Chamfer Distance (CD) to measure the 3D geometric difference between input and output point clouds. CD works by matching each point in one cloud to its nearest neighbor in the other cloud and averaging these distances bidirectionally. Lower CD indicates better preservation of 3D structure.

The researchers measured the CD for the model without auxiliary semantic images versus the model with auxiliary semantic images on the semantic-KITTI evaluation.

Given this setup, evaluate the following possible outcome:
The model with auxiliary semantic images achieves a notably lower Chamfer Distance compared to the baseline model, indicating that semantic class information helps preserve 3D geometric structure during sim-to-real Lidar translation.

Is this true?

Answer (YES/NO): NO